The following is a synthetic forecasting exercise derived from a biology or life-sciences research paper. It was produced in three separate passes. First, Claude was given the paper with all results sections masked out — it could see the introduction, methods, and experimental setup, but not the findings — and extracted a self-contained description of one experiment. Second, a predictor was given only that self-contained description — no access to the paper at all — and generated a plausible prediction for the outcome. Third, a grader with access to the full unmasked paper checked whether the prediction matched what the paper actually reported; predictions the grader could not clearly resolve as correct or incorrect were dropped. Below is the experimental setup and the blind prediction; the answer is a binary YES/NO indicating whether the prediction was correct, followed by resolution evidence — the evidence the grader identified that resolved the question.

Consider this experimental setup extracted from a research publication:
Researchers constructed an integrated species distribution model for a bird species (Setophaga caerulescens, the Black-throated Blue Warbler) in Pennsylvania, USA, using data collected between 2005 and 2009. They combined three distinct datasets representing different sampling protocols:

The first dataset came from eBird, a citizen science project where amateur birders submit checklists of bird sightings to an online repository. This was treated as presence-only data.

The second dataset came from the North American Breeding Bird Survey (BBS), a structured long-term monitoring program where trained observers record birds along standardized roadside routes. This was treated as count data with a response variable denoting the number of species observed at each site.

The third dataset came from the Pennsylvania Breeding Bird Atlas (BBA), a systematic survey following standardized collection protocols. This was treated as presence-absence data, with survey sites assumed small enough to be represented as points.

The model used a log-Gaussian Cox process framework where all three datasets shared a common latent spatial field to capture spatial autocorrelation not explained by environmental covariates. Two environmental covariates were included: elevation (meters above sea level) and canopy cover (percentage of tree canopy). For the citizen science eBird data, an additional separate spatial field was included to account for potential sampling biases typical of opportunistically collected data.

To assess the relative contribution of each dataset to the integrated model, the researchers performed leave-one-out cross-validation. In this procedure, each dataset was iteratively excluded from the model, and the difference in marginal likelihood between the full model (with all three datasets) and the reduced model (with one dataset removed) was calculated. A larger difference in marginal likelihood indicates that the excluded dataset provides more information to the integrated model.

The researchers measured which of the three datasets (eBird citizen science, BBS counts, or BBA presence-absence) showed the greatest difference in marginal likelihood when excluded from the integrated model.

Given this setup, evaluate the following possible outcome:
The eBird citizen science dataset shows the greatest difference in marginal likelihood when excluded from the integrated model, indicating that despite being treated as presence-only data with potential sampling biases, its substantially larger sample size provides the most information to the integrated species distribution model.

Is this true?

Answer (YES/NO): NO